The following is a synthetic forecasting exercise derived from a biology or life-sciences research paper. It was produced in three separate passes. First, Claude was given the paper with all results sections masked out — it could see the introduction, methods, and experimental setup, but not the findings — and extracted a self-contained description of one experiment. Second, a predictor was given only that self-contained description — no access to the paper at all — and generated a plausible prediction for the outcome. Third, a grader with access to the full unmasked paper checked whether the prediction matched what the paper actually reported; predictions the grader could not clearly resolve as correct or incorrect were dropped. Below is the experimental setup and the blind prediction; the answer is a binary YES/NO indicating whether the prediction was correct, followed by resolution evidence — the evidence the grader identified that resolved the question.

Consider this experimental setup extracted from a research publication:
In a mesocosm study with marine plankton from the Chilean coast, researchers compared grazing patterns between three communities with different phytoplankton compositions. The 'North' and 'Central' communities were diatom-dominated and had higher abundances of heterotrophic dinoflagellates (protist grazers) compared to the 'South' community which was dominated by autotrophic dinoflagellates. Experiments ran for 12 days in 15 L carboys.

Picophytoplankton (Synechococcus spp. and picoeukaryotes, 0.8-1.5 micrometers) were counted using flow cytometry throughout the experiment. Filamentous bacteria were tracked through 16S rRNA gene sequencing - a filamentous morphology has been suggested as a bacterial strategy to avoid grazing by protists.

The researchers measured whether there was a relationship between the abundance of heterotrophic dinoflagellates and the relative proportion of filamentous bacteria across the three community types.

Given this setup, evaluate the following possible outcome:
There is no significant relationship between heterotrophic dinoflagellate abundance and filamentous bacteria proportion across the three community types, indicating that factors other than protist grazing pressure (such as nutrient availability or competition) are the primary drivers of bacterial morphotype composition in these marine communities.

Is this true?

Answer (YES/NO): NO